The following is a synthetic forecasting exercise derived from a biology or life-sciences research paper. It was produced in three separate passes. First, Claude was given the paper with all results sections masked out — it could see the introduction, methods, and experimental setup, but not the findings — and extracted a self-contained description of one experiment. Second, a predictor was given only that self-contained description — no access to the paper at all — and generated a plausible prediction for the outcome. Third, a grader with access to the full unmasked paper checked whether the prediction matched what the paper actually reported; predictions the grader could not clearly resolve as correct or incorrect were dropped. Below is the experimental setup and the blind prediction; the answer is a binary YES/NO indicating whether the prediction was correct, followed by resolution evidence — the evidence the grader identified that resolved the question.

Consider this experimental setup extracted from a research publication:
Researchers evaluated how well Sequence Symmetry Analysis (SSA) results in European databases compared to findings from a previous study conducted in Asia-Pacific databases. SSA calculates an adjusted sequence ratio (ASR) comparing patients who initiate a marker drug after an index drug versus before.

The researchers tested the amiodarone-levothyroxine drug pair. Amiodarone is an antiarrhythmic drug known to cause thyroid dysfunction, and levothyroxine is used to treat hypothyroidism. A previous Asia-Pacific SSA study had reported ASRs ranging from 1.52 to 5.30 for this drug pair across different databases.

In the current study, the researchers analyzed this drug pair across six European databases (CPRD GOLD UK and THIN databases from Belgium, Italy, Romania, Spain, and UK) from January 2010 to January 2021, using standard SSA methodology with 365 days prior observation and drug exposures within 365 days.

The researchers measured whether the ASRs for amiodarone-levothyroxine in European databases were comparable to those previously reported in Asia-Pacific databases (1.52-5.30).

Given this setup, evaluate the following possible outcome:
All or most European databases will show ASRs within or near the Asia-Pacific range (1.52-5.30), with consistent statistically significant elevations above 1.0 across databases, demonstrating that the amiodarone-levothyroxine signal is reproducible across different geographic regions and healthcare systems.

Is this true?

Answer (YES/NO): YES